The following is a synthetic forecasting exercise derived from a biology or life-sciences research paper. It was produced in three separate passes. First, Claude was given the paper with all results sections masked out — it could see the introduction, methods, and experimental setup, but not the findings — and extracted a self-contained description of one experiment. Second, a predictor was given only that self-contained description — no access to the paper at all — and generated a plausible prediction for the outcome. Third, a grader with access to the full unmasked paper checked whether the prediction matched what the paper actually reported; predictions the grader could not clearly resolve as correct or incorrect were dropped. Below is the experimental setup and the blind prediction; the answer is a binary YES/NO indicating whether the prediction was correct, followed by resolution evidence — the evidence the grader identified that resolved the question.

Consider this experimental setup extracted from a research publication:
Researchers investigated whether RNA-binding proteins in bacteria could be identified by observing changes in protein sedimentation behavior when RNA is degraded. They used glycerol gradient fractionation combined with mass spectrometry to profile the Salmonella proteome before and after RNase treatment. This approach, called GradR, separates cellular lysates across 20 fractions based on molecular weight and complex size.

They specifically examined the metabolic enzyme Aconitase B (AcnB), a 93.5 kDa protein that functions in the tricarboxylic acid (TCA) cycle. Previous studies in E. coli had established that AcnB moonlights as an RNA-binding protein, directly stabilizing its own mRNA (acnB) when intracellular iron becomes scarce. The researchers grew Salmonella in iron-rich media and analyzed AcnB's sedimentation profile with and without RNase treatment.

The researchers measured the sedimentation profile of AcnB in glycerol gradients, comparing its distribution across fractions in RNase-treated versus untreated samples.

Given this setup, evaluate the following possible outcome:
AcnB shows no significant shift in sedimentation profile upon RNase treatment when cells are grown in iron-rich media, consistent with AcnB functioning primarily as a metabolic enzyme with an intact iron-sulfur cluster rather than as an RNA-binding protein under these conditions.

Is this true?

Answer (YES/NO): YES